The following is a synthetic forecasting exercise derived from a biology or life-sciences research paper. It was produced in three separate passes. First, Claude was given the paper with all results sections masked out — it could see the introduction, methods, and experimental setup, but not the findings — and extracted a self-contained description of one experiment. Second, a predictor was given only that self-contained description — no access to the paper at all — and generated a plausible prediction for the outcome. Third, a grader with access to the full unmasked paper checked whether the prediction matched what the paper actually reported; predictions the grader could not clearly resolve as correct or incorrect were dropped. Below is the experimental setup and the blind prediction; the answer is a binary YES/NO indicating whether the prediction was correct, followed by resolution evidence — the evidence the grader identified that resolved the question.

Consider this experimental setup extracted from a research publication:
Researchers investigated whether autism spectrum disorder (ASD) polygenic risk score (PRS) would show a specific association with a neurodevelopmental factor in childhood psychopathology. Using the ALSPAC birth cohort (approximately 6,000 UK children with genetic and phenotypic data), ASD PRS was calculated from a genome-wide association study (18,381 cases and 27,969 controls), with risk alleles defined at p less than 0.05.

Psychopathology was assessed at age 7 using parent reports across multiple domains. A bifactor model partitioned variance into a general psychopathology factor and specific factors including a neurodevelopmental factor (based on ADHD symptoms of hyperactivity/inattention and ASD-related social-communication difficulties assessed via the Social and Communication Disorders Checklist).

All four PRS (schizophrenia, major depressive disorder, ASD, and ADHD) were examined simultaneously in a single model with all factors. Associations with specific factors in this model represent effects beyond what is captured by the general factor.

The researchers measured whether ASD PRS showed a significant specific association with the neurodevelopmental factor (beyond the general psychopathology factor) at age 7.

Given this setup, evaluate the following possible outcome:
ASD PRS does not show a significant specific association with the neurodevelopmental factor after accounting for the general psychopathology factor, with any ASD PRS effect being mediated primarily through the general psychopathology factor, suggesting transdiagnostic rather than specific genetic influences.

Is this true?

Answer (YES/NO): NO